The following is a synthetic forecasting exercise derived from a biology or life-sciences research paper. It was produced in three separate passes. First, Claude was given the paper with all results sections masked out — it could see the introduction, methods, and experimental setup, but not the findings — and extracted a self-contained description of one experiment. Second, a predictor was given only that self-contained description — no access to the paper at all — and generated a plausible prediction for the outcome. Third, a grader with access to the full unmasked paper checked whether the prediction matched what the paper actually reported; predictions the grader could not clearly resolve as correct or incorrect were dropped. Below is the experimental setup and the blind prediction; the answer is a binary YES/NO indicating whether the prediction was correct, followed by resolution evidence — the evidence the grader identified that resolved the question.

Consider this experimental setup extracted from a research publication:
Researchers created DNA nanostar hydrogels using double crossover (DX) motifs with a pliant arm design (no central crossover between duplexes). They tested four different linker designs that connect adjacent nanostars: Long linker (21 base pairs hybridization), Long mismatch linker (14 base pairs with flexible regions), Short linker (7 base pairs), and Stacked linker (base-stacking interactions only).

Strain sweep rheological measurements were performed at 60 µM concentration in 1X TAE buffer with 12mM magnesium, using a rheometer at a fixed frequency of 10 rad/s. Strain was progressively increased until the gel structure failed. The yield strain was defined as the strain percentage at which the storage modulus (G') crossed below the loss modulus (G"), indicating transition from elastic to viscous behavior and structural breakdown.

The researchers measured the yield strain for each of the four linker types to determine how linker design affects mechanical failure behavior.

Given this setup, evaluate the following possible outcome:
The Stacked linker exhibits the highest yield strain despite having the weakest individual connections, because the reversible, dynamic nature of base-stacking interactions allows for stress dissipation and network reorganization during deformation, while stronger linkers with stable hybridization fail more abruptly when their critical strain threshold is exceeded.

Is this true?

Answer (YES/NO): YES